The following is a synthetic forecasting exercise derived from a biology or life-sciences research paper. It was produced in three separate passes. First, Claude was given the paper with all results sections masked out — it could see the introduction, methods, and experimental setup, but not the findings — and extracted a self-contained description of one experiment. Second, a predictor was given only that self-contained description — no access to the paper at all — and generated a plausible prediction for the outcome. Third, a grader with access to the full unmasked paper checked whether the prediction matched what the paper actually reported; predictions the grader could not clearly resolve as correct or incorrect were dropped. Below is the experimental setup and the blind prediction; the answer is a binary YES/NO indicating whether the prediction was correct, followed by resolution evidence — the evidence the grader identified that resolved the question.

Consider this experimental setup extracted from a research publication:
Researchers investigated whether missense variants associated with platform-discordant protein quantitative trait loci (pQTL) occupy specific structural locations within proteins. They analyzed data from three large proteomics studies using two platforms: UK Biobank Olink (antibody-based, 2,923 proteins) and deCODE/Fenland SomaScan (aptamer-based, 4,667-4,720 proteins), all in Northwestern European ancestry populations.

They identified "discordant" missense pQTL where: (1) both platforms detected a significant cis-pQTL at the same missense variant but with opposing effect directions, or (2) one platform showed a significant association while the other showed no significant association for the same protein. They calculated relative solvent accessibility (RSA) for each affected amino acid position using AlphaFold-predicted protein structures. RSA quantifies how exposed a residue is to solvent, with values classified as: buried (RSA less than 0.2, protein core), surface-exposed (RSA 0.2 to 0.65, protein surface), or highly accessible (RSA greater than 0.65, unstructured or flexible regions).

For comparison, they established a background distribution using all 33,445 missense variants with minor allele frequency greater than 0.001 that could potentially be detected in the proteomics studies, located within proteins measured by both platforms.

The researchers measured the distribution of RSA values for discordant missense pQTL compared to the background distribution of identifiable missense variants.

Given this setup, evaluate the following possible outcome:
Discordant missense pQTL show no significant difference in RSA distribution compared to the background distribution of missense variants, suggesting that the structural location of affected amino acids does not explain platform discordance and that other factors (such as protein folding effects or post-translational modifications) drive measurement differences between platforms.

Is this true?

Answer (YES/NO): NO